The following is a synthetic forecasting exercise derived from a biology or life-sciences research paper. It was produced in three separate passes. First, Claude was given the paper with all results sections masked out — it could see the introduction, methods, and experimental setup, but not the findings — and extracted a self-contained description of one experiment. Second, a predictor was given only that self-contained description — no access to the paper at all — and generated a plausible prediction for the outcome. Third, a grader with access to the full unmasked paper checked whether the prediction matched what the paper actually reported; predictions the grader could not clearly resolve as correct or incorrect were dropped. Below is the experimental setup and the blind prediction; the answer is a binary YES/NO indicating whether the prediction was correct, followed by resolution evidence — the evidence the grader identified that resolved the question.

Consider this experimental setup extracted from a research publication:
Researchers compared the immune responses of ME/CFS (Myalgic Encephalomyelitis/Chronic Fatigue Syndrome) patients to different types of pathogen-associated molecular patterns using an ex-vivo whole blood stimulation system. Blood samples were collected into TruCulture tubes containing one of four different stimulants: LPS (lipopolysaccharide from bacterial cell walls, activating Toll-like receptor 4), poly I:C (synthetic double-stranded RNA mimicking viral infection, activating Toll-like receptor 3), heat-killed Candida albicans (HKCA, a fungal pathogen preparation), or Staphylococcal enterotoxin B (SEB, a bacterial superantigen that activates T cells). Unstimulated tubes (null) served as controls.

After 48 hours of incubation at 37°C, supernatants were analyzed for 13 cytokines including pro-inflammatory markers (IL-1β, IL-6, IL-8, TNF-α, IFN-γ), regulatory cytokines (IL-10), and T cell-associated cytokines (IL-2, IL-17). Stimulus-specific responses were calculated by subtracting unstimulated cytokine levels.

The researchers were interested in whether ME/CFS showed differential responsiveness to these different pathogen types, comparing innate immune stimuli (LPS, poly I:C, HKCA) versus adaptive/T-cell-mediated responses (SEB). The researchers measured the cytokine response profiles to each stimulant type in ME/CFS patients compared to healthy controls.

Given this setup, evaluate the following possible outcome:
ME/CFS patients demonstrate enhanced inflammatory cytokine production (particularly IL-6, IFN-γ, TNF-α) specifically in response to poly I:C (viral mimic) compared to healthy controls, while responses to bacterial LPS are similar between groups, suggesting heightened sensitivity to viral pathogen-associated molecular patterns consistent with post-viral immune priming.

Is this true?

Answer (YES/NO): NO